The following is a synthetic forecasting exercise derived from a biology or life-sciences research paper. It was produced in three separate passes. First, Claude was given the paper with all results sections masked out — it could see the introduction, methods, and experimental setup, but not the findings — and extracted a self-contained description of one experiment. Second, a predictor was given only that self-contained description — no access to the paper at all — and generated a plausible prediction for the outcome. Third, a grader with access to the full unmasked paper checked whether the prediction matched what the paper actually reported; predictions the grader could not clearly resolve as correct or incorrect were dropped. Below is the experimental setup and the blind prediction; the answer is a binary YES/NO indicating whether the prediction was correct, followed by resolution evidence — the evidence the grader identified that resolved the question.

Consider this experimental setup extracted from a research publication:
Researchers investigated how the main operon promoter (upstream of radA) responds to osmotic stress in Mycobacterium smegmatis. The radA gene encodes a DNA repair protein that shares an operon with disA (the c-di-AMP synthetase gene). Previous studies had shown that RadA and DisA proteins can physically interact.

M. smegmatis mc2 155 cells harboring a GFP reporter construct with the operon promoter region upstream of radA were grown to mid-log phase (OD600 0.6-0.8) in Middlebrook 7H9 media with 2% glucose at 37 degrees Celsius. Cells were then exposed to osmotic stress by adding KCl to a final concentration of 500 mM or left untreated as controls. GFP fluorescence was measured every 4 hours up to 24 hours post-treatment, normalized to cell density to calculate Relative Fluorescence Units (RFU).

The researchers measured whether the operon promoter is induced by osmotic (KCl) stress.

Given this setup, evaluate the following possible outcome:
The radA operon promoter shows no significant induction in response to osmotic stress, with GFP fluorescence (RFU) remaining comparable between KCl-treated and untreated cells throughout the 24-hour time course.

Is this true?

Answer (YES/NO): YES